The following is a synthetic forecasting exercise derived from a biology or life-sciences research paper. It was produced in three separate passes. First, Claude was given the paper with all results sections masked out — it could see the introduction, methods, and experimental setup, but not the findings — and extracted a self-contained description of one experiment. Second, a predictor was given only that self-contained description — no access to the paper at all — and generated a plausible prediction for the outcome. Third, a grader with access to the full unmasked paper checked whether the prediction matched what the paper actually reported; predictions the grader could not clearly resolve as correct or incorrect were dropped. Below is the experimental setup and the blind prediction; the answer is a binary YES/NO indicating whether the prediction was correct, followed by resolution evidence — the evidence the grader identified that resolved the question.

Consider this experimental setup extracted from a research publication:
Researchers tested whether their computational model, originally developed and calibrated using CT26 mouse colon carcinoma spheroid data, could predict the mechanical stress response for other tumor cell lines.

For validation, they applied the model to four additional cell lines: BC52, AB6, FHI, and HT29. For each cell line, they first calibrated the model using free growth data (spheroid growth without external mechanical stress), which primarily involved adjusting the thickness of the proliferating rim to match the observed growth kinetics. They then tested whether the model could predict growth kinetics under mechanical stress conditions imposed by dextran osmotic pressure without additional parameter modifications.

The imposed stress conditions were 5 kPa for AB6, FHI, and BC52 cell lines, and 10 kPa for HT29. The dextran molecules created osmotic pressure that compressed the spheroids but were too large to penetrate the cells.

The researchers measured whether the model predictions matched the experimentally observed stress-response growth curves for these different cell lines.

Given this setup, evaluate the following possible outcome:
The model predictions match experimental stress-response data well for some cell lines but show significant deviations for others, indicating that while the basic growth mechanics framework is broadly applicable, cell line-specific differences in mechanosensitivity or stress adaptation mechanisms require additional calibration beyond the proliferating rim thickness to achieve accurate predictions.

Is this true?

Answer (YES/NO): NO